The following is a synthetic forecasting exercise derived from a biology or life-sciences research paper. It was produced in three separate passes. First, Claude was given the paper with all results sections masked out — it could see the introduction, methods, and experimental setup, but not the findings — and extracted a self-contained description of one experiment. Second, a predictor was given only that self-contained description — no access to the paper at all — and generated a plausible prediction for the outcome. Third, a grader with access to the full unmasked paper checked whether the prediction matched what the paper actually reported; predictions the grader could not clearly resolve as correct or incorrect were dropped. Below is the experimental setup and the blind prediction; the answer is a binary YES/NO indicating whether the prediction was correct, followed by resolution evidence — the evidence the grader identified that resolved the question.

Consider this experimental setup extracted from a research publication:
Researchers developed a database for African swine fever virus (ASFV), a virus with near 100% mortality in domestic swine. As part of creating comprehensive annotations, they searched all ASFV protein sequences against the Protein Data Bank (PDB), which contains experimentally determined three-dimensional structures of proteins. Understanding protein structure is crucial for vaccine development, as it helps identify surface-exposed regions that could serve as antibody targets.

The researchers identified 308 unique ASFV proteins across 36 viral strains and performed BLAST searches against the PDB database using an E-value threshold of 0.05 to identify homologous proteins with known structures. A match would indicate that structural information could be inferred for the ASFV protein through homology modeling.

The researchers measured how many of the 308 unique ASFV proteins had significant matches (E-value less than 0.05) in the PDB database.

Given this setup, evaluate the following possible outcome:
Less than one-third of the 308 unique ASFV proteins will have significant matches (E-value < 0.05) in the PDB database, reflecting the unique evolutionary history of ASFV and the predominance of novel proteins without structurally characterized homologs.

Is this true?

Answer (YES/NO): YES